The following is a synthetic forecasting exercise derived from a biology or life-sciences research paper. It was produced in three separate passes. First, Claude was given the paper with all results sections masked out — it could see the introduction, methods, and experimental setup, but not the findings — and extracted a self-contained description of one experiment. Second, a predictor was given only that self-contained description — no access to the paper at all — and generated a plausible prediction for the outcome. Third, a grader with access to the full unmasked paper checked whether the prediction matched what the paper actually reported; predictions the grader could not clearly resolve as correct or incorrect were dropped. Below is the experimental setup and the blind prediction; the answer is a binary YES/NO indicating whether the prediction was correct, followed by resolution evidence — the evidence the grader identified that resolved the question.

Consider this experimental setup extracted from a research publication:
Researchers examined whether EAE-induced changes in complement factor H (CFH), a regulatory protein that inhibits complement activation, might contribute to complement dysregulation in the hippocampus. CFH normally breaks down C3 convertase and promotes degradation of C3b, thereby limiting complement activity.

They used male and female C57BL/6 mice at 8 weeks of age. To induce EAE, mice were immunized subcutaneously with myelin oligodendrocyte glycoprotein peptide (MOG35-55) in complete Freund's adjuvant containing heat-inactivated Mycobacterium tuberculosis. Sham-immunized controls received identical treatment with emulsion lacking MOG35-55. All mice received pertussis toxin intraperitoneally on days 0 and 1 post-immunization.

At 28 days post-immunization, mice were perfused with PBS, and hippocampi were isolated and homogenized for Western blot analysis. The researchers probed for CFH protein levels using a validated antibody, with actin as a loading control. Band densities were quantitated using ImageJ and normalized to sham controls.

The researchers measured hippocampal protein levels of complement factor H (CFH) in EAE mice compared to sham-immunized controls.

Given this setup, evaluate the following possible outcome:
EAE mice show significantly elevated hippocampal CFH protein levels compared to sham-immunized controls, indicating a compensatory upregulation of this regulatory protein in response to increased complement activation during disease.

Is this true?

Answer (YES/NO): YES